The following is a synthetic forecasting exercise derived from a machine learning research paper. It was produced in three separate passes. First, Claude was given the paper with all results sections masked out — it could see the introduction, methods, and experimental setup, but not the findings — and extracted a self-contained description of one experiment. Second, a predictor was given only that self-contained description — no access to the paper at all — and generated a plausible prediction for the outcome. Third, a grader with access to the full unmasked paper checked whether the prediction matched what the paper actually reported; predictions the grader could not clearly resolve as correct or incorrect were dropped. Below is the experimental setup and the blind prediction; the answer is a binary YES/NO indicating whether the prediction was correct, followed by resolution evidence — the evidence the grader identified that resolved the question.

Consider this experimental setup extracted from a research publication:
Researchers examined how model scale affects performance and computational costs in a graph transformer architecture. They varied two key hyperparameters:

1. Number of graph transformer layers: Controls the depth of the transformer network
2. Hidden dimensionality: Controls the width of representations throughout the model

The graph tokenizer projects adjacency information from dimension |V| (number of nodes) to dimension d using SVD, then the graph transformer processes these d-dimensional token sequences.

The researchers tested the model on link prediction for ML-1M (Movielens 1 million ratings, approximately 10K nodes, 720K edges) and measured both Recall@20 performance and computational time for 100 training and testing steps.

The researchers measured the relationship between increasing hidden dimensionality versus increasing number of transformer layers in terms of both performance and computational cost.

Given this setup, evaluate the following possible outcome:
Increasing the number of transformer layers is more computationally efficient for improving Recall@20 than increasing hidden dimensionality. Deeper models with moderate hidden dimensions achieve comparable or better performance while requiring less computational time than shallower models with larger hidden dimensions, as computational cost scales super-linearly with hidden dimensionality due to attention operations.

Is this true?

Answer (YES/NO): NO